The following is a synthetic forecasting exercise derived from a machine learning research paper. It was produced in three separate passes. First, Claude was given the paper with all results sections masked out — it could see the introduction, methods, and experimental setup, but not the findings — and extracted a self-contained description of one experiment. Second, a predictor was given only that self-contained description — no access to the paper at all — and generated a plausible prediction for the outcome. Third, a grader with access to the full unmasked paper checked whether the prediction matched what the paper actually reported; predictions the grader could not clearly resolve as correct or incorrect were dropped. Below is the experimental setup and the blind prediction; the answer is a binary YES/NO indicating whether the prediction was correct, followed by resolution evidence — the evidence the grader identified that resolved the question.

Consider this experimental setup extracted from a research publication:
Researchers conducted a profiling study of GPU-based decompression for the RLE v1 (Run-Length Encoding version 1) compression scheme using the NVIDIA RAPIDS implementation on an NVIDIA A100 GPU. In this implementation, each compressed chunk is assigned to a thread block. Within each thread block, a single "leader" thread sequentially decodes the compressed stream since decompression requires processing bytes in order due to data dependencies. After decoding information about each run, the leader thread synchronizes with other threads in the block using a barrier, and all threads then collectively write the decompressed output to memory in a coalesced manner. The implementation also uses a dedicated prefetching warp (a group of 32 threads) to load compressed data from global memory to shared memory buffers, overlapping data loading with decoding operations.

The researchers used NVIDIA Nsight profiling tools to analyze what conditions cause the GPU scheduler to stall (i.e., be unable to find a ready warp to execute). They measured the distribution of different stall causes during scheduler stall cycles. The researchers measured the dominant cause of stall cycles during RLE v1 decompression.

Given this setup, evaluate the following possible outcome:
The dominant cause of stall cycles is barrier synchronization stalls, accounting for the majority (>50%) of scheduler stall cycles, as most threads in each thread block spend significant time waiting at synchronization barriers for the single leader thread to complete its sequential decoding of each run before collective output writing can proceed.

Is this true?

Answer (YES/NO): YES